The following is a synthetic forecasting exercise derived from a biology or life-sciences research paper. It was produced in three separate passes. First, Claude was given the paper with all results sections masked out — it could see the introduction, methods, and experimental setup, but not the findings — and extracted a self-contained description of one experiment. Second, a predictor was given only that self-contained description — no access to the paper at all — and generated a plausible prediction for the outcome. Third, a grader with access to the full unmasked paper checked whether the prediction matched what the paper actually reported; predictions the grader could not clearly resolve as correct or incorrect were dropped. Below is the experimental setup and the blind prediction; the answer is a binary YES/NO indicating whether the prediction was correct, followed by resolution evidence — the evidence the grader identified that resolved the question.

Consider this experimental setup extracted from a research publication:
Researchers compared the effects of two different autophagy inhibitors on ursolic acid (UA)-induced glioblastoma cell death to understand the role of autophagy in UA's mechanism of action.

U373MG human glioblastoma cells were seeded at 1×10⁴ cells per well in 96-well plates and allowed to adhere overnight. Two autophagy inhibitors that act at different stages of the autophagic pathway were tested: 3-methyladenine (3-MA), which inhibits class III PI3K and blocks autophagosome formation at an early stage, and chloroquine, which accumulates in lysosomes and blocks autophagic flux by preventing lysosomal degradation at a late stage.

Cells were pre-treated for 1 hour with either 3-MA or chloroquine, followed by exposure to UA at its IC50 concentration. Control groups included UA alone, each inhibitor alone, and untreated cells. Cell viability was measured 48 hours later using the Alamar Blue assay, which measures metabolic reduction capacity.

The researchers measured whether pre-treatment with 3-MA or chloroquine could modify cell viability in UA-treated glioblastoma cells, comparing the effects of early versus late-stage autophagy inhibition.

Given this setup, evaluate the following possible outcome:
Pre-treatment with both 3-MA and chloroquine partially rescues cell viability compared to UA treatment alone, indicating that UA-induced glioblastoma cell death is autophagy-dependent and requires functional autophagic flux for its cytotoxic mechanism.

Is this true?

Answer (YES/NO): NO